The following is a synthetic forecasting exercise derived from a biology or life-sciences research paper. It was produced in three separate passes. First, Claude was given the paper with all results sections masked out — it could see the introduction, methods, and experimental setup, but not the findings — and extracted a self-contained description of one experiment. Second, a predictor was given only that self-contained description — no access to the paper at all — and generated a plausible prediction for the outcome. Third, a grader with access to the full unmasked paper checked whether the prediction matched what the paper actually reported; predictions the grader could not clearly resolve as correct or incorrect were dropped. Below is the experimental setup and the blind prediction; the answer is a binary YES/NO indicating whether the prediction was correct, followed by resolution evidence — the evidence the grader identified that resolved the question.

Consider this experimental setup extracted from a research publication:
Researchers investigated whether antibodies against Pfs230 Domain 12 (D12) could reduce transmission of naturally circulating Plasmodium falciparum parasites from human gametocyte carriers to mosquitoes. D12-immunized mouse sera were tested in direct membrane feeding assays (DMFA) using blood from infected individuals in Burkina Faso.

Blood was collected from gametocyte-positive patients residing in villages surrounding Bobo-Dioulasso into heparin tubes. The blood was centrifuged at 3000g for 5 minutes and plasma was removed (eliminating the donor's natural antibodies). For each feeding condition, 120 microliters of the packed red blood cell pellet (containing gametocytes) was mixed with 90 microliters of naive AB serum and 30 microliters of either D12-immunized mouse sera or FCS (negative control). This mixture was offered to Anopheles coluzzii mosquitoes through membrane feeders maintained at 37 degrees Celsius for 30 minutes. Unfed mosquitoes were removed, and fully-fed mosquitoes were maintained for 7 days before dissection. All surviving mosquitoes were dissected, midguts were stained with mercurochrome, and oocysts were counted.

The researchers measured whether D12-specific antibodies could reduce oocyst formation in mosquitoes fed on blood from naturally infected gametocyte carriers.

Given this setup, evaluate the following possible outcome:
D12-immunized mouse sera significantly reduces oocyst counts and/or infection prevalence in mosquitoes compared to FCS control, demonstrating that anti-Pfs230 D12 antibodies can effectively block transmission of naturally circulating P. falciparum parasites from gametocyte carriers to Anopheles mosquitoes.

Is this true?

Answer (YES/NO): YES